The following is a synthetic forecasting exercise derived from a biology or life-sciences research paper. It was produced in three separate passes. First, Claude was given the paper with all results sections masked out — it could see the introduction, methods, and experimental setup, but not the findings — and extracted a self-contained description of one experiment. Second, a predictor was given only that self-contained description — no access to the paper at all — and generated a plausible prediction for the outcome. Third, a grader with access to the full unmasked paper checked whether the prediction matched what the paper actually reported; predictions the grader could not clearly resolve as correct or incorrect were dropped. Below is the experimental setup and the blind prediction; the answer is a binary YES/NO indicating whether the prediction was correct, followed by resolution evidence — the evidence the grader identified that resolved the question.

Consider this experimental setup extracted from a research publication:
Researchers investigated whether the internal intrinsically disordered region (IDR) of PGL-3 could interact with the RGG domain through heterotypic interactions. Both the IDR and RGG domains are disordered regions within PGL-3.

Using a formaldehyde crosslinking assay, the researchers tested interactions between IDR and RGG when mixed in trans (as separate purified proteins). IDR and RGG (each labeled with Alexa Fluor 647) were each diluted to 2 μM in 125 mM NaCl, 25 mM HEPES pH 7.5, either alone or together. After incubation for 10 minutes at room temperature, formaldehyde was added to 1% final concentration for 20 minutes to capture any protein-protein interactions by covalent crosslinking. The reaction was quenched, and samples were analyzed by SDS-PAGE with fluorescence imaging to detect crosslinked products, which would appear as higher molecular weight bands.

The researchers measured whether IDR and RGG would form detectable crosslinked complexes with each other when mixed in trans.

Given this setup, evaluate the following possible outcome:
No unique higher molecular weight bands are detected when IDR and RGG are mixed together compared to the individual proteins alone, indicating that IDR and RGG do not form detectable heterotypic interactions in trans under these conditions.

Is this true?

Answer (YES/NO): YES